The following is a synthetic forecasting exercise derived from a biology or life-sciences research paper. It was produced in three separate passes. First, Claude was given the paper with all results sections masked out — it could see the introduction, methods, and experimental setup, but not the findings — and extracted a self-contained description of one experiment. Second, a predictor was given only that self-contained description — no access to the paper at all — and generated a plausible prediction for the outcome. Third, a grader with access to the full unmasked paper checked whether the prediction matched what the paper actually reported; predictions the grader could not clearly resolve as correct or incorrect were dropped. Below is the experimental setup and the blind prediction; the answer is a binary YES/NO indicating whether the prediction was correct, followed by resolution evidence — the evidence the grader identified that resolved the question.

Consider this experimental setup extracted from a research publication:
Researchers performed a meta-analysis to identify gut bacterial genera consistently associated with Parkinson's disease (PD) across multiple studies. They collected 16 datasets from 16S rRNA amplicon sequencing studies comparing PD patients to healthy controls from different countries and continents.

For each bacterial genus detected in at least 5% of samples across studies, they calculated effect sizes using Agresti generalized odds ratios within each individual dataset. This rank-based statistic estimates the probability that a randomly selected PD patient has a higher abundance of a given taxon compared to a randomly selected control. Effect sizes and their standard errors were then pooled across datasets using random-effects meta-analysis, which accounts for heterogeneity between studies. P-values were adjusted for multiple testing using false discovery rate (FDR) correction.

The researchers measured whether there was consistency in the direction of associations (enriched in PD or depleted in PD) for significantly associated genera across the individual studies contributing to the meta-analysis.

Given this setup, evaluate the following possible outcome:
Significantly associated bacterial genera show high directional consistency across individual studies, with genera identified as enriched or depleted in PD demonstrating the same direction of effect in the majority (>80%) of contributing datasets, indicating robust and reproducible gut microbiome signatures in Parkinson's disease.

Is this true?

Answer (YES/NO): NO